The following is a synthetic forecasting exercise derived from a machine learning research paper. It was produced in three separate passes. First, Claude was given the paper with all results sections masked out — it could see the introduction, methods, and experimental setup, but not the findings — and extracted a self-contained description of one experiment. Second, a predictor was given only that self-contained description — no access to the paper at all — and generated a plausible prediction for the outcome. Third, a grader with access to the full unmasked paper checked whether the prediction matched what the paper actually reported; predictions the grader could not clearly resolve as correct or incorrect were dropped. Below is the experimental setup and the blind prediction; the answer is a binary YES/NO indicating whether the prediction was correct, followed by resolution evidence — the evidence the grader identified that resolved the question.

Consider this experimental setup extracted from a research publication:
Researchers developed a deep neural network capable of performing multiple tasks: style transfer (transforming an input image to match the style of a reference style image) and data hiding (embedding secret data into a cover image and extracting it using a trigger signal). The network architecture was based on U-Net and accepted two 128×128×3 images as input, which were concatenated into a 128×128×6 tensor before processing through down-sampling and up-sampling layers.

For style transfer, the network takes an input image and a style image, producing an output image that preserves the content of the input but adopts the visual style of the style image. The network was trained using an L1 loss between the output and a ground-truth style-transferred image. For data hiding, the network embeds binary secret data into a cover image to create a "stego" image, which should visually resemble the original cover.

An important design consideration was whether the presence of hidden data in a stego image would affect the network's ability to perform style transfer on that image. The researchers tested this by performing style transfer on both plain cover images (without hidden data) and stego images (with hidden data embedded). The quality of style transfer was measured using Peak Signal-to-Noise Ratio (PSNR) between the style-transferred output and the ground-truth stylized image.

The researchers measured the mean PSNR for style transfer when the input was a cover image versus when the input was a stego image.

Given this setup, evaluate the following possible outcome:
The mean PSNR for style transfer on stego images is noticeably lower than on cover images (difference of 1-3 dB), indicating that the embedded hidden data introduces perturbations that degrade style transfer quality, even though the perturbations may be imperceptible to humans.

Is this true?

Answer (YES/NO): NO